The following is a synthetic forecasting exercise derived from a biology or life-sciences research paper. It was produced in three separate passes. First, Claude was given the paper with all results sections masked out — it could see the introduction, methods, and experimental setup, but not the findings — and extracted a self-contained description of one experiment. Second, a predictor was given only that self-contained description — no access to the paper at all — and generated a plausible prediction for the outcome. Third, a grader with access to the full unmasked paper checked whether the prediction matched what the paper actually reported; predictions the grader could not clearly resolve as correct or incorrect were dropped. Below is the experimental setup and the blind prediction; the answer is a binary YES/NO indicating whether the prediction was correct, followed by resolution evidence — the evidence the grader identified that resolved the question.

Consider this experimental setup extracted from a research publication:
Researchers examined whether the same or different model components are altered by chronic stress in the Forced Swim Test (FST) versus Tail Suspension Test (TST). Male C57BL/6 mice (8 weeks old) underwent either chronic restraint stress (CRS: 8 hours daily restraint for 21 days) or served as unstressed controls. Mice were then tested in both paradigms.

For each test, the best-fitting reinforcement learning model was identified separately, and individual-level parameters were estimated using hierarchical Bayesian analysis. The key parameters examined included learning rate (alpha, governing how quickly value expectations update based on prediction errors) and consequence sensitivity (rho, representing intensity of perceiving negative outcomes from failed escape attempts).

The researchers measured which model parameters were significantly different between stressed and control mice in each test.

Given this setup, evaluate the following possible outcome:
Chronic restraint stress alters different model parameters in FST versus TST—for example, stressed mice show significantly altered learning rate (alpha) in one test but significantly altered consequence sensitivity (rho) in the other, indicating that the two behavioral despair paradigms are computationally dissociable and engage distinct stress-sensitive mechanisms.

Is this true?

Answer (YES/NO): YES